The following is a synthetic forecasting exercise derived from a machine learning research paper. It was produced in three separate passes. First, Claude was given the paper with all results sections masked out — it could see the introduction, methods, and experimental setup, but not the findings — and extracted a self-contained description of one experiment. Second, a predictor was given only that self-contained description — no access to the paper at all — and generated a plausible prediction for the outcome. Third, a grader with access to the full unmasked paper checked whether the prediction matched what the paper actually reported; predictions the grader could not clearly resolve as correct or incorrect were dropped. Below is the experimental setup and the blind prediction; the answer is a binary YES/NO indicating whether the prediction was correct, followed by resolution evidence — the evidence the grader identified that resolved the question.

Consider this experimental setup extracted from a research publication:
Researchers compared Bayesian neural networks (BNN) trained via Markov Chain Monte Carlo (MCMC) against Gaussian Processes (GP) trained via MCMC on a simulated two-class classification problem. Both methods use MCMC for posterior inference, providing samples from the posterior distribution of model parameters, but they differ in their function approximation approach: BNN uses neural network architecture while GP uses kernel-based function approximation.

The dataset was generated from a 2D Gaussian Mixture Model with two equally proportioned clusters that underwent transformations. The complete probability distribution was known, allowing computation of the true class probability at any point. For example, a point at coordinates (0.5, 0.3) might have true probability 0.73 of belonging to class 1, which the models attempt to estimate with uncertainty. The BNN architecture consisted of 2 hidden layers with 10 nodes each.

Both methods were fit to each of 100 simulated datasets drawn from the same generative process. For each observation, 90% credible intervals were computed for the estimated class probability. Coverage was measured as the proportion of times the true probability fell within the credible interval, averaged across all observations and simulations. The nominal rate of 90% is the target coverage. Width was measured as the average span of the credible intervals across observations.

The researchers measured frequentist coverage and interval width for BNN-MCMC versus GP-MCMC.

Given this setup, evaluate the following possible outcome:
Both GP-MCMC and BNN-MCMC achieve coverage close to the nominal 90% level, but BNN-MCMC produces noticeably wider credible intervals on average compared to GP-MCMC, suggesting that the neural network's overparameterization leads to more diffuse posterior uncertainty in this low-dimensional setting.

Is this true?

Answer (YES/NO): NO